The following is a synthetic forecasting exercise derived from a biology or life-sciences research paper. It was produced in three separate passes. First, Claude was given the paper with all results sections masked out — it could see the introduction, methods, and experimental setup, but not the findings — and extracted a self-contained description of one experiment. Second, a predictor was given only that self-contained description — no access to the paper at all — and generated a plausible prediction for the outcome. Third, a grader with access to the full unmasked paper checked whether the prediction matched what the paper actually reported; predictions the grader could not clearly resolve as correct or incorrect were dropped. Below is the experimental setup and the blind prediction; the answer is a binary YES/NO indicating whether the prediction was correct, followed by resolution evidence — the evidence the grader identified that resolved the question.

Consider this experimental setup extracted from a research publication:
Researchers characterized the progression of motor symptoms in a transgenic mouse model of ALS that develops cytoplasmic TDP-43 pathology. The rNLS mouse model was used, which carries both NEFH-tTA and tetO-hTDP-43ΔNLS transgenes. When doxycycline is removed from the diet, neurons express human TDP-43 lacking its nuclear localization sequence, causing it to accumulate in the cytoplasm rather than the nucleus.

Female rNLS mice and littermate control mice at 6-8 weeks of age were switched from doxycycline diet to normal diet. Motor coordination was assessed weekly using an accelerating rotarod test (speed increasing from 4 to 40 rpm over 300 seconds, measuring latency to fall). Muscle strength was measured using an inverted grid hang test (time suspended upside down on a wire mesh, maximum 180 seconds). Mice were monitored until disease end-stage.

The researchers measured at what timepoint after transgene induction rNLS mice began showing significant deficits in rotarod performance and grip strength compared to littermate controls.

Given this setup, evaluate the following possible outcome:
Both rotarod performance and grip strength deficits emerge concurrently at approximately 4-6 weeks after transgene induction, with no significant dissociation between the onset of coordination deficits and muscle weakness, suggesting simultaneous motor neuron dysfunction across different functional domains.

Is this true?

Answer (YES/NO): NO